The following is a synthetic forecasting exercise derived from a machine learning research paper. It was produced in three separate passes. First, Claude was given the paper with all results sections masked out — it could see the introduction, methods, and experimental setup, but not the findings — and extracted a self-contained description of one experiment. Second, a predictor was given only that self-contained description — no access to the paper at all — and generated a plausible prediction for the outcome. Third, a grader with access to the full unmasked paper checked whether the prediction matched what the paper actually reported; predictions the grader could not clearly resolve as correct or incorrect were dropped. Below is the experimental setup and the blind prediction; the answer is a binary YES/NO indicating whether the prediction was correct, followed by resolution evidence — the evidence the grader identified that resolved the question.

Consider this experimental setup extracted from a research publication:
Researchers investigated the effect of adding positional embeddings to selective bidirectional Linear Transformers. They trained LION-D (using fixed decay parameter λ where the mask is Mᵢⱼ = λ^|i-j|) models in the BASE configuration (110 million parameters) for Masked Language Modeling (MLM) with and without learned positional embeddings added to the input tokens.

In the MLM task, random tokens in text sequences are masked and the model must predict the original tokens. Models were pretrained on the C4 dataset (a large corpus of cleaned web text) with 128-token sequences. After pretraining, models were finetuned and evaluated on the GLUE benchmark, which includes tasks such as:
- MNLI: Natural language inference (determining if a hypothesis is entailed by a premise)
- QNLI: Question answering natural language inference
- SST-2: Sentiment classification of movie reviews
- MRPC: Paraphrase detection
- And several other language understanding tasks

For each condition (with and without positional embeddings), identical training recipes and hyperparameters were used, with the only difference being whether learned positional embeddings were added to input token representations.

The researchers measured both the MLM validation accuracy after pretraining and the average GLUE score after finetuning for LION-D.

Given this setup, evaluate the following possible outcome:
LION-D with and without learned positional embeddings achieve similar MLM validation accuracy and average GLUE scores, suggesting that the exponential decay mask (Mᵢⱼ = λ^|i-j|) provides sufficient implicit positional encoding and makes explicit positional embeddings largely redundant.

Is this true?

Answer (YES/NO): YES